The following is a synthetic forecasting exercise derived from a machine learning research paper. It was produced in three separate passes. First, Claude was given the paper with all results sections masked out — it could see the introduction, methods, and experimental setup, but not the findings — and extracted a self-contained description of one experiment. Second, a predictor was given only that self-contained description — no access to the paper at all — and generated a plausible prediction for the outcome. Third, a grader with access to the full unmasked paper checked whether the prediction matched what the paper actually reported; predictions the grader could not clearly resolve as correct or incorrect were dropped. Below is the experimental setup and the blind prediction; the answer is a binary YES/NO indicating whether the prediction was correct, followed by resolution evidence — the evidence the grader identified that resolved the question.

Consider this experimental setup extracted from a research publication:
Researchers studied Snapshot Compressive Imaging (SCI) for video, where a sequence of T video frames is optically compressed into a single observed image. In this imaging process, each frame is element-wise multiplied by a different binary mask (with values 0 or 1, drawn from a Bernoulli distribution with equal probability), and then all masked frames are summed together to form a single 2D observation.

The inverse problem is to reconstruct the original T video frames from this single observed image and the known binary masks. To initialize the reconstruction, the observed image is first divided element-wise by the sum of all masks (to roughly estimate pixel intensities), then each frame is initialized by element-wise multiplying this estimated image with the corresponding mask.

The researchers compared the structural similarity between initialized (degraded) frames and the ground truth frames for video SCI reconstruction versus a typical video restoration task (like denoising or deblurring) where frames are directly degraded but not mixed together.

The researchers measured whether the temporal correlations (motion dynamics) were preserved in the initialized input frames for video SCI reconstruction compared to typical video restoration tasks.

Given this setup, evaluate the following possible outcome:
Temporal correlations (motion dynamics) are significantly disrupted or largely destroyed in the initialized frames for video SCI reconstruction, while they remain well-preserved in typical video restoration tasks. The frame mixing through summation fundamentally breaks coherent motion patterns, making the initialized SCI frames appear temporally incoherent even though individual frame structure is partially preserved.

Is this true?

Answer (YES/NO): YES